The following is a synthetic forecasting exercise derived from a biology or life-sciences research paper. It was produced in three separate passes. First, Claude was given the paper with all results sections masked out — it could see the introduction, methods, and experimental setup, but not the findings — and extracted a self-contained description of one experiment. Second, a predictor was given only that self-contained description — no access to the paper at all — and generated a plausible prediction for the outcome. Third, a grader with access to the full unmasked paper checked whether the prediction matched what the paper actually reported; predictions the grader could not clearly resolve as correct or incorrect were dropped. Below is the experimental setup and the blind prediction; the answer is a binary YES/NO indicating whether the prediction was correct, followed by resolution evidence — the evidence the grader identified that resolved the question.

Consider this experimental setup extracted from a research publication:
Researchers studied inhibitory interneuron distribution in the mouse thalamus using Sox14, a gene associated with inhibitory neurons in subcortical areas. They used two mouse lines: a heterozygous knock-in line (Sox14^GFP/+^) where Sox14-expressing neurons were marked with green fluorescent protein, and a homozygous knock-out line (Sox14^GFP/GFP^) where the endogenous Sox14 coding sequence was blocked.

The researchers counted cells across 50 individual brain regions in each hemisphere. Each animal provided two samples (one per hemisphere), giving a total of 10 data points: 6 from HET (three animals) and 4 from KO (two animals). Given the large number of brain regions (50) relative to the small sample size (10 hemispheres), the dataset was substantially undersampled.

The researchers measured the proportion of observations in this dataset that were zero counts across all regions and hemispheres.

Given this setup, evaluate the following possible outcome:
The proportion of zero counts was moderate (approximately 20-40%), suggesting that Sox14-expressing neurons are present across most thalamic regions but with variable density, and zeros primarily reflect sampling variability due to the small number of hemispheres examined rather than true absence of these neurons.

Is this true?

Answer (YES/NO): NO